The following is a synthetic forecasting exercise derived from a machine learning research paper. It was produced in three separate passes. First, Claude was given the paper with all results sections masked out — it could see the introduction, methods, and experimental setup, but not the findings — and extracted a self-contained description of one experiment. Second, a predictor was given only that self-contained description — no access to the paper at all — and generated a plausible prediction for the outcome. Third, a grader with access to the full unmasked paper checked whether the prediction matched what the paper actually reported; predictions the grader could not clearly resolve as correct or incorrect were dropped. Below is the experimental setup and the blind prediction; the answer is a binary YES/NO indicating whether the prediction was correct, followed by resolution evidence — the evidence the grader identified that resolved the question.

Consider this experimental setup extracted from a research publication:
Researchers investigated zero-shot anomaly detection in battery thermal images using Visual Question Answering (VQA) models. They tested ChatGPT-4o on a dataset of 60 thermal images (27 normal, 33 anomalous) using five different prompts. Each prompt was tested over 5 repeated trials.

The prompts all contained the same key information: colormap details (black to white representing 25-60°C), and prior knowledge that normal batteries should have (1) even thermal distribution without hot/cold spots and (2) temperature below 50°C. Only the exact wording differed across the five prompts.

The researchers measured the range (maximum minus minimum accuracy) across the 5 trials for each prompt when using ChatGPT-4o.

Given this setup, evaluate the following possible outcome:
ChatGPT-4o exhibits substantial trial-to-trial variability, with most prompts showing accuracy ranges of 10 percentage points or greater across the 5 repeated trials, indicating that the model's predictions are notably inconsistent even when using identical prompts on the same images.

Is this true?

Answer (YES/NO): NO